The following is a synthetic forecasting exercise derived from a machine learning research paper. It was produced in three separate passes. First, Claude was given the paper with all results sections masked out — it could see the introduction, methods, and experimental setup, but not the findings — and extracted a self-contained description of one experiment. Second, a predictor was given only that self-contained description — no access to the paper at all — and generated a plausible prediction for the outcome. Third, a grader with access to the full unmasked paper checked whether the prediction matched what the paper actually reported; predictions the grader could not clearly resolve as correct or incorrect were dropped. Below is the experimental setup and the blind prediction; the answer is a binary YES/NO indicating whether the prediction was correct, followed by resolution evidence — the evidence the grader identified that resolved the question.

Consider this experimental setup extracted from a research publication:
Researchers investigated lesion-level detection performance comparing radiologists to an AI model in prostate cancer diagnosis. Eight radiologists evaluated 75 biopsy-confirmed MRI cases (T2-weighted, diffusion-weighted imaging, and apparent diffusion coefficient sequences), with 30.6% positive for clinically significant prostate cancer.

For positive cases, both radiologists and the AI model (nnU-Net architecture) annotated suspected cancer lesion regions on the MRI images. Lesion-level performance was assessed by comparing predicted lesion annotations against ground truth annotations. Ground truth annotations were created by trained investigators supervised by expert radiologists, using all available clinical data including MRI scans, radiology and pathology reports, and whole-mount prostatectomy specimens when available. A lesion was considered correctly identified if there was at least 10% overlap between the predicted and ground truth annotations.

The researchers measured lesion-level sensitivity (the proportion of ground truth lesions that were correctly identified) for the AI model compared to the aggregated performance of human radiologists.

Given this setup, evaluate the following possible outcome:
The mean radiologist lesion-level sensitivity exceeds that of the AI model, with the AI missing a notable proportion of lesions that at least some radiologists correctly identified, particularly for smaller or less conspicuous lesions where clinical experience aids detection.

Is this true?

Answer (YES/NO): NO